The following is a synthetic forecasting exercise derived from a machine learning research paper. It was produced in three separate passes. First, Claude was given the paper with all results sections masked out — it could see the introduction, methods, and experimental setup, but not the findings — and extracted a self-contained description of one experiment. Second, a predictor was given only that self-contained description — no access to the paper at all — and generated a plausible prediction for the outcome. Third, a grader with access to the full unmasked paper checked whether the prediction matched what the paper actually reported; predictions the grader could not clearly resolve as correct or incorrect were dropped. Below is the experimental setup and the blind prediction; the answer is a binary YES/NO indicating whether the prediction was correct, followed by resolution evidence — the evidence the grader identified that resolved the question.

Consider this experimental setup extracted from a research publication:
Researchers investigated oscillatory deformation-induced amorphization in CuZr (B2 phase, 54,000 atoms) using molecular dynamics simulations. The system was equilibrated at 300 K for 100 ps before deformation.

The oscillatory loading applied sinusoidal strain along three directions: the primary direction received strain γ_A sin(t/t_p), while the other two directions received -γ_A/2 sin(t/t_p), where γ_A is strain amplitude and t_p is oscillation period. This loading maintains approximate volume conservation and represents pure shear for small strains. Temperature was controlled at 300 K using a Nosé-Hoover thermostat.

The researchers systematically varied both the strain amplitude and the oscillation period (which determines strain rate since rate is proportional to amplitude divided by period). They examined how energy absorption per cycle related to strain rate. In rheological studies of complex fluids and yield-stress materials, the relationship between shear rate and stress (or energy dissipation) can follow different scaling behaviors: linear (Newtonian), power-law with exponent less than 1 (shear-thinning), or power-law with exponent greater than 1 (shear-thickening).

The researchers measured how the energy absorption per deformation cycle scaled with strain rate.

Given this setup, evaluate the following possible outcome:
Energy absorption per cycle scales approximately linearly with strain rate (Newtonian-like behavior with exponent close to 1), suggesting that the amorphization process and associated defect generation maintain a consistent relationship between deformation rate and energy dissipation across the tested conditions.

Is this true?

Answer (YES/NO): NO